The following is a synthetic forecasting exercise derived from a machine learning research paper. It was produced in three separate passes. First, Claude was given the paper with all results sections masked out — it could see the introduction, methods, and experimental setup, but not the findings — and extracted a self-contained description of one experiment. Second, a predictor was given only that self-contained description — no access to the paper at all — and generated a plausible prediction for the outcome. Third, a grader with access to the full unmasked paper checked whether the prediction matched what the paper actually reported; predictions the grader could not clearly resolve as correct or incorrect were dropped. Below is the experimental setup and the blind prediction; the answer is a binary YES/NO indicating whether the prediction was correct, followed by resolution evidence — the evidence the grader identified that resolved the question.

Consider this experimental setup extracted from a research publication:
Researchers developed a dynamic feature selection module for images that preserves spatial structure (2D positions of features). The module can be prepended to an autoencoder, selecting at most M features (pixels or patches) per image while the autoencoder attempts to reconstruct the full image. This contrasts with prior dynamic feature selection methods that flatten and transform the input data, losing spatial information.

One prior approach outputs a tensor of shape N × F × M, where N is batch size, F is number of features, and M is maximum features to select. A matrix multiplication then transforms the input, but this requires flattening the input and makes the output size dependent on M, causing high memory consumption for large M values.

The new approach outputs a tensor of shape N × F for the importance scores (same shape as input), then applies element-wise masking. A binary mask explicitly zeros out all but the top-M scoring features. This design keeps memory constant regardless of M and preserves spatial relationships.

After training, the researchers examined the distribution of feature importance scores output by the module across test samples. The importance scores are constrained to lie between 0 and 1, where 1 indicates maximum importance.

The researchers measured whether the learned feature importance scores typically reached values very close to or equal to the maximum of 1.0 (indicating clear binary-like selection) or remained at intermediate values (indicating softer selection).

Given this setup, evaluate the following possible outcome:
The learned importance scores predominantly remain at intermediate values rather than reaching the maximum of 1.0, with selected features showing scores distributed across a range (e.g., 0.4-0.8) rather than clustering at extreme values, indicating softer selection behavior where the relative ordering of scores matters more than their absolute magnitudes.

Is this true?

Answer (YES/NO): YES